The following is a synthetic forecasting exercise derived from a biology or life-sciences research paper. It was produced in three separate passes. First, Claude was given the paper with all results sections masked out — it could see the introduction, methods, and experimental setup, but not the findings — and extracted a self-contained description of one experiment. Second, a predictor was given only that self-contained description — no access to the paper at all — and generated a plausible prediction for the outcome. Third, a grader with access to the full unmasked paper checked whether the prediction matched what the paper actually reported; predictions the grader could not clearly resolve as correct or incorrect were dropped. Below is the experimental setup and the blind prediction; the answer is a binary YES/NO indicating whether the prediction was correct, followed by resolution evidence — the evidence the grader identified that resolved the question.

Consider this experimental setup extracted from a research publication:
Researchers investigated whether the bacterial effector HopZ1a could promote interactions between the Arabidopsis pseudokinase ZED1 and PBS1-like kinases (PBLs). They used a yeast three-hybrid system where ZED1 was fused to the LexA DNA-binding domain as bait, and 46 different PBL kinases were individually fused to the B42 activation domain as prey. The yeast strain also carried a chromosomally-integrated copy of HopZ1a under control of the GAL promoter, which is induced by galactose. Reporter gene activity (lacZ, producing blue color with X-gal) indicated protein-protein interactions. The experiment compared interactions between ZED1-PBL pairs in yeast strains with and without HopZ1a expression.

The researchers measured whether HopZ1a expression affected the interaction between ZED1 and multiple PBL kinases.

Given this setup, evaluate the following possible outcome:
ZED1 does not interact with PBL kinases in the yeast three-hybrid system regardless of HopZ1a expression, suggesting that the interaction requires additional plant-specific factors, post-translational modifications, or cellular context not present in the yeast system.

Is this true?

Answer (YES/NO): NO